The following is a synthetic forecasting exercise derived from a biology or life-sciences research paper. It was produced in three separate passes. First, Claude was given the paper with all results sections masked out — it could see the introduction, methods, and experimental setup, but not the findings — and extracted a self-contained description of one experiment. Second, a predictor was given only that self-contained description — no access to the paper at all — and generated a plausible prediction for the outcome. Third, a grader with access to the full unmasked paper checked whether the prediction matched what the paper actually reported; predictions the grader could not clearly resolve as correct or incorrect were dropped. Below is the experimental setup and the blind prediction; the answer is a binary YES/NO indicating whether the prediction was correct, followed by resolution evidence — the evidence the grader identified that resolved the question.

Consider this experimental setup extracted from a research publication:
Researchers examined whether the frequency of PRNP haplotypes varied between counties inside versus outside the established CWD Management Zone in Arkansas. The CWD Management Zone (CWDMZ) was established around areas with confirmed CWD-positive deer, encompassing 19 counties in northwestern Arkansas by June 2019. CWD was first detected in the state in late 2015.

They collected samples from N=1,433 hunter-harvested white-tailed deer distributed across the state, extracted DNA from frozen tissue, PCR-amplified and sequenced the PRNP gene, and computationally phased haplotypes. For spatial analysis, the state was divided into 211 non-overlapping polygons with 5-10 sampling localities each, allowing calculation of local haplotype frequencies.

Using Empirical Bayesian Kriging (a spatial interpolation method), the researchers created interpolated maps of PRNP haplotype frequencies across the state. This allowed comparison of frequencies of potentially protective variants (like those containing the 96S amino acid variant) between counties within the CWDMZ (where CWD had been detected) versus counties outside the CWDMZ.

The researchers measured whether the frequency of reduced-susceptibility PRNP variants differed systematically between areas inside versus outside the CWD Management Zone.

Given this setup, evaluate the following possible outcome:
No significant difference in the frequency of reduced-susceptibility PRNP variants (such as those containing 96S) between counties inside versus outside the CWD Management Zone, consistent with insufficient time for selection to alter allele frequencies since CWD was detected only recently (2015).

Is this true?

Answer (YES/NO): NO